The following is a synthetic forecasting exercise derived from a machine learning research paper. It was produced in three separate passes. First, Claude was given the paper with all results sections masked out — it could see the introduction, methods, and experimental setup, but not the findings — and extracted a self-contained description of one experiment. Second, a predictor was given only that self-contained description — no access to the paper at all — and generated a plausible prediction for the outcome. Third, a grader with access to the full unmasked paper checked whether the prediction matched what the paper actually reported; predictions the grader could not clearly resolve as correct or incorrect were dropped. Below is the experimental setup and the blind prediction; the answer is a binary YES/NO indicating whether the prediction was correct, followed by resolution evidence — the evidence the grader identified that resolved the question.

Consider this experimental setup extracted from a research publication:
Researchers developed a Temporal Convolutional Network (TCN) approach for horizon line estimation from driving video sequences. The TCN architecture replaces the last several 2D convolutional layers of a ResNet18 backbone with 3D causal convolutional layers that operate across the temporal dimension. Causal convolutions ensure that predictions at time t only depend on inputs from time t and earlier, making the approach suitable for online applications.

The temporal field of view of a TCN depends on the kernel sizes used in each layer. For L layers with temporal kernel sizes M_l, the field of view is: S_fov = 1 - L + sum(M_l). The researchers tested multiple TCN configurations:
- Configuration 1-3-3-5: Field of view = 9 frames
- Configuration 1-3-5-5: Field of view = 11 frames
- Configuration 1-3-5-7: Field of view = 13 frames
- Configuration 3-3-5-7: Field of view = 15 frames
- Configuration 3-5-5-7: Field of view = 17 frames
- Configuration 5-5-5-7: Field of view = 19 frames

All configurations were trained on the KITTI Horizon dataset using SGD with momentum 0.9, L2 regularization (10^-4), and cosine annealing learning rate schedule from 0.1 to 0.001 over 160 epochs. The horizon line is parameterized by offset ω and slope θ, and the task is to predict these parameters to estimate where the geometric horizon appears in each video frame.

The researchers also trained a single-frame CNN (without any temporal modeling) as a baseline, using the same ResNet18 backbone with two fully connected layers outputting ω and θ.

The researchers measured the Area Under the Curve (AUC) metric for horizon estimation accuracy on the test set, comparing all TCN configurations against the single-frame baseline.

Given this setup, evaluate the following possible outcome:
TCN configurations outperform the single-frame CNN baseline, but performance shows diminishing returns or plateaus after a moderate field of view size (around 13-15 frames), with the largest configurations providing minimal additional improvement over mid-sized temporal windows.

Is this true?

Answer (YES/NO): NO